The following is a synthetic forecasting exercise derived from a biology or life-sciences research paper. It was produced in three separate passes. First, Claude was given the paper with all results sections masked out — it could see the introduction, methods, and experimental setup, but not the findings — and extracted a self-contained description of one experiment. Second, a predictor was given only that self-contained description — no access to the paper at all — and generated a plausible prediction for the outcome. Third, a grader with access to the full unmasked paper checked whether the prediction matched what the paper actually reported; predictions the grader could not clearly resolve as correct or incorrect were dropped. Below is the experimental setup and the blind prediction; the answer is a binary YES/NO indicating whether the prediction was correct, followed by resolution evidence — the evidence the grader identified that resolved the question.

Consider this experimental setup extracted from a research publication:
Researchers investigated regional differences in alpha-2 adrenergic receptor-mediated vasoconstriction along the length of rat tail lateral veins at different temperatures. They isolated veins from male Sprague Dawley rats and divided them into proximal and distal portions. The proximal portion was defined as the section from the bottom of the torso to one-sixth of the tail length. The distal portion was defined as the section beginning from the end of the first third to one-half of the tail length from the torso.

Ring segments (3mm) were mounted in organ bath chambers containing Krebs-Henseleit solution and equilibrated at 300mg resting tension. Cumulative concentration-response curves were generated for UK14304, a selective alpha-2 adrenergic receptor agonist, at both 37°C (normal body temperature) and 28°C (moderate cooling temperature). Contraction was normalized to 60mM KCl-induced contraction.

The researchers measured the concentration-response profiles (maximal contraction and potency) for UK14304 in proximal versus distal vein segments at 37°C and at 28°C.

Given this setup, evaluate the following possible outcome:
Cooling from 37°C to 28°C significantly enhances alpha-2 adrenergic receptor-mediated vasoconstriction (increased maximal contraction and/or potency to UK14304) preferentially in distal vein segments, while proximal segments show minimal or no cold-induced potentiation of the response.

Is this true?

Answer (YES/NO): NO